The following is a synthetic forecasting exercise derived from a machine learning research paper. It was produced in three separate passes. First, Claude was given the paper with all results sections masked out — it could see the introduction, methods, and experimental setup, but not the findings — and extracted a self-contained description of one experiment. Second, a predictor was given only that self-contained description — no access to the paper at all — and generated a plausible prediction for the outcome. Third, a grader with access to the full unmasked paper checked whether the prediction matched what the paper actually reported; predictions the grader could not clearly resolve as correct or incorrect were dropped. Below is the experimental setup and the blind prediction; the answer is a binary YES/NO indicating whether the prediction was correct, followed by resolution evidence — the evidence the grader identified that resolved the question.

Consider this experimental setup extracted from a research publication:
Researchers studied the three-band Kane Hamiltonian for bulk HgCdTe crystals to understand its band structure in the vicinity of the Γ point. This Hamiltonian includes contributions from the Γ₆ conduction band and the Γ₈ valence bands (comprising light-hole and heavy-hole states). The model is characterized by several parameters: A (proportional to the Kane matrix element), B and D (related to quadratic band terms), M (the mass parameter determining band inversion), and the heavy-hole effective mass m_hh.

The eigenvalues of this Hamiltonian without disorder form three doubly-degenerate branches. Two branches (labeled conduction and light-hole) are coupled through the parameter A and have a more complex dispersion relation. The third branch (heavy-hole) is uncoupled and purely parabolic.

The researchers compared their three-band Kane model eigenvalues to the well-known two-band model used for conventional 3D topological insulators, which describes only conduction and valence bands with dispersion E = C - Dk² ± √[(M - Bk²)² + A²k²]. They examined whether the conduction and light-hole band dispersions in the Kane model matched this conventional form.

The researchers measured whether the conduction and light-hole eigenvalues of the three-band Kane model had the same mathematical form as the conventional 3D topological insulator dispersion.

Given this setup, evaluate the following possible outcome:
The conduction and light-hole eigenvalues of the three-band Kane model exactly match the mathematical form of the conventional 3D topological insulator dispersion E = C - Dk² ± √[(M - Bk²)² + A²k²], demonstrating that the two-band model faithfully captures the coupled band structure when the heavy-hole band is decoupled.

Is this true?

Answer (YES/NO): YES